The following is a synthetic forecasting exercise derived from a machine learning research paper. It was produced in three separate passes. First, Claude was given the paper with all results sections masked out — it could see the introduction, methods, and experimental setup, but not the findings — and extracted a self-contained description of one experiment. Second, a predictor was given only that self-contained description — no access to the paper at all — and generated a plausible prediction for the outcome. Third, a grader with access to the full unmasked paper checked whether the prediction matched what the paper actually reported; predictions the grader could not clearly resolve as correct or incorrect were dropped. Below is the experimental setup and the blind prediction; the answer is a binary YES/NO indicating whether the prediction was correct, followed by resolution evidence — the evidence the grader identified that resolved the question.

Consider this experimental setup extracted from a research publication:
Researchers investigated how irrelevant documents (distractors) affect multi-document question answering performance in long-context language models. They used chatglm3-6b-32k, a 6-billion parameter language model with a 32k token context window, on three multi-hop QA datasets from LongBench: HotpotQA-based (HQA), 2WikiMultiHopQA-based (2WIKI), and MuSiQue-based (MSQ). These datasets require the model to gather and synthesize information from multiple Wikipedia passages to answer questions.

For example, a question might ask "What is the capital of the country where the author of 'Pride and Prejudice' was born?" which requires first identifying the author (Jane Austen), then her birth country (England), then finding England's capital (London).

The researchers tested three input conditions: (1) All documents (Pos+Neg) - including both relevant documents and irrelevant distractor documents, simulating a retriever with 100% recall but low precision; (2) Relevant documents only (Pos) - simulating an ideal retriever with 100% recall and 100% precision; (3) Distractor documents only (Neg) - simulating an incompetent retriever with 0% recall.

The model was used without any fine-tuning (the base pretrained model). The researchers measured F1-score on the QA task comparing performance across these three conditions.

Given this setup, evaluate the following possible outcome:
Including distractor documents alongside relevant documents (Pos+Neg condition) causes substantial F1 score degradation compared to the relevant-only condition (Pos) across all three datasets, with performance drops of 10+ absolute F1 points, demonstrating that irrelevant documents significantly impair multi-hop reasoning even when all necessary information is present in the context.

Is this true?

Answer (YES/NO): NO